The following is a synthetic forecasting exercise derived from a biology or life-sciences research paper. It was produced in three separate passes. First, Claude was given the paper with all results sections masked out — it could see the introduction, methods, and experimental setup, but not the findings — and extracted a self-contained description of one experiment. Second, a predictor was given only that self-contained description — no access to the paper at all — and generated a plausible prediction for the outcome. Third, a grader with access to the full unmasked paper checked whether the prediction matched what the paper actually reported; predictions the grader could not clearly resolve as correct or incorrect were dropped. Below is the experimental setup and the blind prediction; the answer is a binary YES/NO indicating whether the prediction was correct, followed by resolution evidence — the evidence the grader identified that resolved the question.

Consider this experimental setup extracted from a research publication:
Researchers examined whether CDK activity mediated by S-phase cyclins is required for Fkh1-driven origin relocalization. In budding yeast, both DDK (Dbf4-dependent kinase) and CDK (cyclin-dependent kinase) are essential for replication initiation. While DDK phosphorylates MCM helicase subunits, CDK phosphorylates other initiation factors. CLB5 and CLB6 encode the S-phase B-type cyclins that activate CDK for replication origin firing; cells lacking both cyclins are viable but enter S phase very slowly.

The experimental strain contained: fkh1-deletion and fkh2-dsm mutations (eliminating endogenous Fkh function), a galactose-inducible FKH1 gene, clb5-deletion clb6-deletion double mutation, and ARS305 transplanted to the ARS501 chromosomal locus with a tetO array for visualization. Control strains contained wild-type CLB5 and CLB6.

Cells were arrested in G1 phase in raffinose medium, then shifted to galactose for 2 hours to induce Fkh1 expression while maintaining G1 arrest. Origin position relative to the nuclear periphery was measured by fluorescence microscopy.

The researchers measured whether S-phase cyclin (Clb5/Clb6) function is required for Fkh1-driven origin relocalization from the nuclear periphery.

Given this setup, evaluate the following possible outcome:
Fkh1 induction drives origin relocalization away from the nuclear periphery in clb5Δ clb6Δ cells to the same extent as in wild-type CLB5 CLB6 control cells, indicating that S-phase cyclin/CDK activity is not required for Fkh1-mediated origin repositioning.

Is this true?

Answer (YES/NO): YES